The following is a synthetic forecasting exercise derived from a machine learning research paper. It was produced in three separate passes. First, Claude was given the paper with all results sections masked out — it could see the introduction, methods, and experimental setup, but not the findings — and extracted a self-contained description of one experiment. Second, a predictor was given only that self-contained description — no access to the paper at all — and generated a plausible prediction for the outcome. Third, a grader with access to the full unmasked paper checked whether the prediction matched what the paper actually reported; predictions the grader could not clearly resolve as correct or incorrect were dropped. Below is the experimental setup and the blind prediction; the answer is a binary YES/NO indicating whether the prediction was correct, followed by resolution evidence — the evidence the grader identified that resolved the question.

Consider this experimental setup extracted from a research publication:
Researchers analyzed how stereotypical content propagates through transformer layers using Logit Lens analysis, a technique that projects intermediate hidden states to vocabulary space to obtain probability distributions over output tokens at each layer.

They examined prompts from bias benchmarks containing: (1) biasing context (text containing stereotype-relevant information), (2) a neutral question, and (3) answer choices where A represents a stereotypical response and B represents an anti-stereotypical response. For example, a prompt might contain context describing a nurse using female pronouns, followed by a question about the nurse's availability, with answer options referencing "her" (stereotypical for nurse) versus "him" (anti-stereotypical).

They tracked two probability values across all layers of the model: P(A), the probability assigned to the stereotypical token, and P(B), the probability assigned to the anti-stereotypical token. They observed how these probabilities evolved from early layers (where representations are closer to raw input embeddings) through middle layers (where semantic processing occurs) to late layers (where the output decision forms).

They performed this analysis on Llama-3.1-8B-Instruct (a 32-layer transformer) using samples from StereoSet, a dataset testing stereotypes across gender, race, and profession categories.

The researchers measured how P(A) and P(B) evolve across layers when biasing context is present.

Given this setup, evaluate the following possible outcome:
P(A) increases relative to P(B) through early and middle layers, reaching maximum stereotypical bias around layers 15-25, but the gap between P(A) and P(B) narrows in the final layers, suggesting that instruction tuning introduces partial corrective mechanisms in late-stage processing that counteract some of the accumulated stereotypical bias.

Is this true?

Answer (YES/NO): NO